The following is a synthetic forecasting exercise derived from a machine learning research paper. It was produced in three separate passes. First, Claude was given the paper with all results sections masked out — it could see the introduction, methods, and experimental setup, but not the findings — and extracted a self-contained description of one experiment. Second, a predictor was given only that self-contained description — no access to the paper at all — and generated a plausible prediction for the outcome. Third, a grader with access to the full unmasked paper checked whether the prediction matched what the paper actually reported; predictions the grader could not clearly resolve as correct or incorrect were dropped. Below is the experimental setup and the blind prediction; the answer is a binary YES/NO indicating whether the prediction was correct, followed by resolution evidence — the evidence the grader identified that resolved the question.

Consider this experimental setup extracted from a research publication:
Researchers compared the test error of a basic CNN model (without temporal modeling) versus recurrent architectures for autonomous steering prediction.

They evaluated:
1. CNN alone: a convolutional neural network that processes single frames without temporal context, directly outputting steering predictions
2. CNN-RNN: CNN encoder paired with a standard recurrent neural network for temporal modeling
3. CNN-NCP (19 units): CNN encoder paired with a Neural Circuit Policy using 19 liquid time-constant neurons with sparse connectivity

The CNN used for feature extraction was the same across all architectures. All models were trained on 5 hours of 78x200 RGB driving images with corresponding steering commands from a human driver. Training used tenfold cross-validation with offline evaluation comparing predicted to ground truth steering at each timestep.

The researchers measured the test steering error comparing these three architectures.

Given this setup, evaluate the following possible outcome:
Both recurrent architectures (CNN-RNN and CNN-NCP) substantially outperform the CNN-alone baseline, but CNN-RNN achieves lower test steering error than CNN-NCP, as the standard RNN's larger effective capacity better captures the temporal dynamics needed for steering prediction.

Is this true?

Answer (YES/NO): NO